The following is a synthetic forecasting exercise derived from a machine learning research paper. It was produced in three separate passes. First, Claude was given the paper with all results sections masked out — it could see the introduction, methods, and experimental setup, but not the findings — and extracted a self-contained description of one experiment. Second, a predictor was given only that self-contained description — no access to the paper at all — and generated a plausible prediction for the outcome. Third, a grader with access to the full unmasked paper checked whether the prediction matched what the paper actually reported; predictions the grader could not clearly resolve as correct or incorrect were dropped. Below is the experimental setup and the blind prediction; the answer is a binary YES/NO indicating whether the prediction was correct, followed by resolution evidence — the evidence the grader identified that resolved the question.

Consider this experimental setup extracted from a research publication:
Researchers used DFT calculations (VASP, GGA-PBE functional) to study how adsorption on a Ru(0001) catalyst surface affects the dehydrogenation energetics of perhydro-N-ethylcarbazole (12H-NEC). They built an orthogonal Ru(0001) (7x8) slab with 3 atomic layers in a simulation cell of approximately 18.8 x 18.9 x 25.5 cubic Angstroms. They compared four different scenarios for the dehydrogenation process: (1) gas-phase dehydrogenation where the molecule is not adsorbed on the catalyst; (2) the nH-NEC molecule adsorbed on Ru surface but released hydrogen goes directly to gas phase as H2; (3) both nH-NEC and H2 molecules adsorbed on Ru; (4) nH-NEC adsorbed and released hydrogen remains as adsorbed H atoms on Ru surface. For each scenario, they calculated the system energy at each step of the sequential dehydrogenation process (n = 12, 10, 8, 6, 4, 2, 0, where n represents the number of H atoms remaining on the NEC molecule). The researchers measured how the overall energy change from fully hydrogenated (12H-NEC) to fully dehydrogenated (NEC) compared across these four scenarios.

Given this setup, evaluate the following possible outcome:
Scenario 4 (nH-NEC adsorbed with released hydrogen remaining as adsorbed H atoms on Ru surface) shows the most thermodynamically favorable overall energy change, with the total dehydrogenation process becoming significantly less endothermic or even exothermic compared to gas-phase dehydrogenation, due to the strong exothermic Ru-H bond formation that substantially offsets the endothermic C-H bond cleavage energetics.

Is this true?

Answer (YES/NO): YES